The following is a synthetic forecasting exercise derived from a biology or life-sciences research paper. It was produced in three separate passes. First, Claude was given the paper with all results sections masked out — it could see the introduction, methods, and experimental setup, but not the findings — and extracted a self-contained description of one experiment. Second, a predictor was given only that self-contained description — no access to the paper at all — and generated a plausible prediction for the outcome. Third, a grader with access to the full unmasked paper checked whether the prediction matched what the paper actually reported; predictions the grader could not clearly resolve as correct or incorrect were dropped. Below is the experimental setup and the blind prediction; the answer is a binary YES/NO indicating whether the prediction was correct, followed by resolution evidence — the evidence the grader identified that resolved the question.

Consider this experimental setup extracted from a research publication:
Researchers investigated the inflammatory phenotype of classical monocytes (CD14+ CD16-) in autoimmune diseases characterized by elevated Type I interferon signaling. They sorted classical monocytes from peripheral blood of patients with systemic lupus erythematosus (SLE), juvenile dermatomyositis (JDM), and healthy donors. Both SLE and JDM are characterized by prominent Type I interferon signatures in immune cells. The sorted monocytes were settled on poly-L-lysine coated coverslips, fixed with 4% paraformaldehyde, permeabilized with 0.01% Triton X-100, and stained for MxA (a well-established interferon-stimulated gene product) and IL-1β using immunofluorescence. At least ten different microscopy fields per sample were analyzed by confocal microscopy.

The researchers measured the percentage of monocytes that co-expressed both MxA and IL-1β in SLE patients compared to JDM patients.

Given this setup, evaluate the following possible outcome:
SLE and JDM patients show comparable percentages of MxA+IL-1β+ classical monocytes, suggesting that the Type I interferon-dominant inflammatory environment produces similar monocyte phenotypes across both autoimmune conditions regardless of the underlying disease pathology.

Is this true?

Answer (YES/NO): NO